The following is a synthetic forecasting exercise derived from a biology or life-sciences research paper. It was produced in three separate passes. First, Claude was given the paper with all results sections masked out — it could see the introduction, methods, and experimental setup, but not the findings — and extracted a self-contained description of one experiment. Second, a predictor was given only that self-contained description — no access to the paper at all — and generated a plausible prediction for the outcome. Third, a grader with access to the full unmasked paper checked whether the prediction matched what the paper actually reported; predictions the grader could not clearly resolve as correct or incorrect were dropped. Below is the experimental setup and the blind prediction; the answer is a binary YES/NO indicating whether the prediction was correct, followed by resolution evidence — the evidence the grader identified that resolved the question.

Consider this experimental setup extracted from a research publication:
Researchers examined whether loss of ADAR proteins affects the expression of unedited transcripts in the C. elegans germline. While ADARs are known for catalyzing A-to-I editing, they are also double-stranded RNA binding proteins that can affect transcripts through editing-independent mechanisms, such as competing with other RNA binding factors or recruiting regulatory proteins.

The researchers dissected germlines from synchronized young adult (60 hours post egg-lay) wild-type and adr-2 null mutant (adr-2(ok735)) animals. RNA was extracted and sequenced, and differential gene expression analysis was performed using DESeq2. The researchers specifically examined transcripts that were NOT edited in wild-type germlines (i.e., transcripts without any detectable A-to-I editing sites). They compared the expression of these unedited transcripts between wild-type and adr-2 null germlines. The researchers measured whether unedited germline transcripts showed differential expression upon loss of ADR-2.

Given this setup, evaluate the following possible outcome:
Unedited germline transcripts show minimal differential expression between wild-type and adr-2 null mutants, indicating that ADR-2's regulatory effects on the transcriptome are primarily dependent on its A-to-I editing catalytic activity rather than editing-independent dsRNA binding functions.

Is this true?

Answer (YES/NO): NO